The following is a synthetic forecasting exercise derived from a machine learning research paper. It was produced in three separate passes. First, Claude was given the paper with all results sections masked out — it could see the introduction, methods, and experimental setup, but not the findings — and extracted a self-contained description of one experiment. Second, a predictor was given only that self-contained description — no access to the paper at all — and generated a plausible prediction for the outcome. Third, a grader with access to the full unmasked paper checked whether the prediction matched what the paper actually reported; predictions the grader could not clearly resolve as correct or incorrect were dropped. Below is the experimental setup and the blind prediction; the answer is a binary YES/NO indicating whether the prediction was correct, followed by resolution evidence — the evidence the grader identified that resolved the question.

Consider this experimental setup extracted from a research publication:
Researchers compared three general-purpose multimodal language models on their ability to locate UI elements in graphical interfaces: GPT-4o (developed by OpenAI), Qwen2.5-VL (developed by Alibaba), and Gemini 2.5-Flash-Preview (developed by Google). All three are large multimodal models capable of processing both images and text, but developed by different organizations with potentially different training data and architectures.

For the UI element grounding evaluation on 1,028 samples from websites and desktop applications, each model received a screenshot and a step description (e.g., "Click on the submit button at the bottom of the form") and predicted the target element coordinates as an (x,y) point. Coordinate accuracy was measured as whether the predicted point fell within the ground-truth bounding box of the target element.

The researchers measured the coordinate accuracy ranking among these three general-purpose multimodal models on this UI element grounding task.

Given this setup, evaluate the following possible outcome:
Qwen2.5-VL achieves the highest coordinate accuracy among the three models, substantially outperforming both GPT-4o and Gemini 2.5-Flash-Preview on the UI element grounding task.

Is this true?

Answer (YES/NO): NO